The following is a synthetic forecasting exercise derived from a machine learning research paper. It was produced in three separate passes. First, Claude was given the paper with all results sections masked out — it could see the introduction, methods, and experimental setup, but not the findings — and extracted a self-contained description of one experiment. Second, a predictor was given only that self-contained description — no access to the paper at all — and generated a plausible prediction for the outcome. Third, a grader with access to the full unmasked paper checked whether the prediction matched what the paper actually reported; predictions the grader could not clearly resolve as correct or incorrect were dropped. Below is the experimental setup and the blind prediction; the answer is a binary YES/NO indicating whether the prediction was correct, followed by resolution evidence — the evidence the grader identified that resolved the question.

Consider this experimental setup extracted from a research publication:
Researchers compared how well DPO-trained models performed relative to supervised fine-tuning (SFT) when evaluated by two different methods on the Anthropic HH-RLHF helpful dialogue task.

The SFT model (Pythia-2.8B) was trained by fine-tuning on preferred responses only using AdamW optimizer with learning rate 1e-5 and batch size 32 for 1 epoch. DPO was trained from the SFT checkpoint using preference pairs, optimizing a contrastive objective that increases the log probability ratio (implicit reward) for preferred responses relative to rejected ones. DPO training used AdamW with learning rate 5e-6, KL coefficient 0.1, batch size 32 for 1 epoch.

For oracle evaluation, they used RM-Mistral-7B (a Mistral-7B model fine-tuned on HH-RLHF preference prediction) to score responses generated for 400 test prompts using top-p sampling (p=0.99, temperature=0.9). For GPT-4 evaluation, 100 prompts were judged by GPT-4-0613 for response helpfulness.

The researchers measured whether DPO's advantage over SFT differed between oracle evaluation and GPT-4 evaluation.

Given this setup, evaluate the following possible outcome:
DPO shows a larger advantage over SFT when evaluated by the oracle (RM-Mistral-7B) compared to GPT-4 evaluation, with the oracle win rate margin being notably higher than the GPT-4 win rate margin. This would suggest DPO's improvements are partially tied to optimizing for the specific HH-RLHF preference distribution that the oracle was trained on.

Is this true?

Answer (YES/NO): YES